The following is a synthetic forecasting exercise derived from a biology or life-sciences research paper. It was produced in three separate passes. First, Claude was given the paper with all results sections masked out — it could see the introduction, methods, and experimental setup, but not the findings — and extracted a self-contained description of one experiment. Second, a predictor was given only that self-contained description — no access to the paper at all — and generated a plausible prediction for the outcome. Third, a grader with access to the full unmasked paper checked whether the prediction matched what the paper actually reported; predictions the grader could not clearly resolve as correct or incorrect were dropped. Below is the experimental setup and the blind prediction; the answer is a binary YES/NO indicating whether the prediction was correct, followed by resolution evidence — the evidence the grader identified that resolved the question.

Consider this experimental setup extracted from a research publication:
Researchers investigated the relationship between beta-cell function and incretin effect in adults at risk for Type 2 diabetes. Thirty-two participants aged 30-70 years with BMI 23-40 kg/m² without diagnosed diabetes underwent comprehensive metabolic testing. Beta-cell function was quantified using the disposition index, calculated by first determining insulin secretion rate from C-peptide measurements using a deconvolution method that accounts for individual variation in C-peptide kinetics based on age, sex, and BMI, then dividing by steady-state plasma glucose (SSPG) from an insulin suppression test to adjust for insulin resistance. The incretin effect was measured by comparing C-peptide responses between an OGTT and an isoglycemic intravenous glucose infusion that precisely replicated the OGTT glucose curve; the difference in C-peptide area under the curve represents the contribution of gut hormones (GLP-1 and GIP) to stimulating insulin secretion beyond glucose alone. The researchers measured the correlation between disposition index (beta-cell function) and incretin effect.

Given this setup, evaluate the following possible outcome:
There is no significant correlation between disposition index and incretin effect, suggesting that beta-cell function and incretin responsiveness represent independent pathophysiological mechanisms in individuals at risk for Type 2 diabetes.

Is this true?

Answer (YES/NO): YES